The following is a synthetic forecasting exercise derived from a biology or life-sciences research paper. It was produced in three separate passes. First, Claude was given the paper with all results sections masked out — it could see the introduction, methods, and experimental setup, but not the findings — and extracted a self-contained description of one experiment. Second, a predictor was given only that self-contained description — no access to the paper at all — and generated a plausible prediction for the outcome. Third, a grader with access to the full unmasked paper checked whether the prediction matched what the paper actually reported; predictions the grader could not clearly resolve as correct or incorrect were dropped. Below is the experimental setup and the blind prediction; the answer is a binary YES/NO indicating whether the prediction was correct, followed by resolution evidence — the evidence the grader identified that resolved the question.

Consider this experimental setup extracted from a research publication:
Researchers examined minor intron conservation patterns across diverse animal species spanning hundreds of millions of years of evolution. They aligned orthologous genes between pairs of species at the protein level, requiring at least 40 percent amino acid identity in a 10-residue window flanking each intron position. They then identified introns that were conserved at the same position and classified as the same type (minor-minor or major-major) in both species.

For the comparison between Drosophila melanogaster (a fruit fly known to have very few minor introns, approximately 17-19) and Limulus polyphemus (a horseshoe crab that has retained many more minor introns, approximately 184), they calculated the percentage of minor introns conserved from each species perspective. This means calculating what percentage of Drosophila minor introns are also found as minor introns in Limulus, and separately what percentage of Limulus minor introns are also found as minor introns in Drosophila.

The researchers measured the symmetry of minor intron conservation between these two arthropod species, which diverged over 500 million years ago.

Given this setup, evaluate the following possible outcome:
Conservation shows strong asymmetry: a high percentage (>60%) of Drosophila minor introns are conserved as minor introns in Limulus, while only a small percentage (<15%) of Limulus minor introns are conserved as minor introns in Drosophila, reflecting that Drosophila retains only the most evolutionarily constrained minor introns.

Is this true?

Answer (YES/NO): YES